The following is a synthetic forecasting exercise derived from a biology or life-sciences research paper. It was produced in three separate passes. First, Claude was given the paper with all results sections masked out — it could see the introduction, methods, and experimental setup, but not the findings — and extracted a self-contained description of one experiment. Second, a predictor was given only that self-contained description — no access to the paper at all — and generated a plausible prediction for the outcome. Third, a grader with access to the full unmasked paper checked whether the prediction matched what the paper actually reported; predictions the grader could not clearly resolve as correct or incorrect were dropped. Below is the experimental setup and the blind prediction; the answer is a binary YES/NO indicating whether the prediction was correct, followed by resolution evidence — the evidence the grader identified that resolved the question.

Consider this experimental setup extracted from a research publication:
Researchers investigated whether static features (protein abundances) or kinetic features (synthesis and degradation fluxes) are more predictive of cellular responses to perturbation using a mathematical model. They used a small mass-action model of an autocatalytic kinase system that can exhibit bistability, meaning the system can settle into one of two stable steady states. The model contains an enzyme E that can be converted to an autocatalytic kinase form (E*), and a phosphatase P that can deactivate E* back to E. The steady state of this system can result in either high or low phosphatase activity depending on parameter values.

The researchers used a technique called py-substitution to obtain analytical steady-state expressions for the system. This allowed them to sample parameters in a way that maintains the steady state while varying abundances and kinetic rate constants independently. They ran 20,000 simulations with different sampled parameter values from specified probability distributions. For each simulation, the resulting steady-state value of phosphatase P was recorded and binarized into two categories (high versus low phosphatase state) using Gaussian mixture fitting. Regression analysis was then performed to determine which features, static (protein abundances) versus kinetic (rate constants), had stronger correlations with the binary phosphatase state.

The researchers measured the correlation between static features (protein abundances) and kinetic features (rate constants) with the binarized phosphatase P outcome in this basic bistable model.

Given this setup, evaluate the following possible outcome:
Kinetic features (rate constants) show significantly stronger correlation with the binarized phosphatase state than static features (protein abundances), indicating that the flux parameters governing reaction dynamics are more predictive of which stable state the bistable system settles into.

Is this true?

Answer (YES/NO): NO